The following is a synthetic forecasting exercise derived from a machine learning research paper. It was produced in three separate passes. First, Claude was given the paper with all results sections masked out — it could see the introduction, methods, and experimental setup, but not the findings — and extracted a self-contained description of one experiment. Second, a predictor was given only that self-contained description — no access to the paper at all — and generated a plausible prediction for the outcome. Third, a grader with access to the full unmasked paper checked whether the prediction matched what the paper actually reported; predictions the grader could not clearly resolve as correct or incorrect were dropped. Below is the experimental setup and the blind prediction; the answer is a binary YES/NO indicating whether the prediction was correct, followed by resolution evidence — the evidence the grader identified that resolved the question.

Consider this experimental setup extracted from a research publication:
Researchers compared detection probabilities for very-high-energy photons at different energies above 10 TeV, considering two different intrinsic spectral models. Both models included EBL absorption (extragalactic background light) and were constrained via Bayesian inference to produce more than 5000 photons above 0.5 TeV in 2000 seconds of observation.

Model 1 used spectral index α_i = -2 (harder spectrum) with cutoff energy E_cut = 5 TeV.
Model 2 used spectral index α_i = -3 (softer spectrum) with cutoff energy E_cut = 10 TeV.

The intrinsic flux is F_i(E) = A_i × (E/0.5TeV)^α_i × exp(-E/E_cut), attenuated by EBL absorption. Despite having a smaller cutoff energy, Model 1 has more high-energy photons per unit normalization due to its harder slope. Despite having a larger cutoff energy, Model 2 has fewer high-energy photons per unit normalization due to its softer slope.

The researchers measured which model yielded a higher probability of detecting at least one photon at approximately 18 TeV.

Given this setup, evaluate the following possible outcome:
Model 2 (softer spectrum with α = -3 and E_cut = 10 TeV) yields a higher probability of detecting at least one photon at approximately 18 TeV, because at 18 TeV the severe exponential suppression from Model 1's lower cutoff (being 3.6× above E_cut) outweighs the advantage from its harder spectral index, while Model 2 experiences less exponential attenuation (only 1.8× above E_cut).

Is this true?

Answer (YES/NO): NO